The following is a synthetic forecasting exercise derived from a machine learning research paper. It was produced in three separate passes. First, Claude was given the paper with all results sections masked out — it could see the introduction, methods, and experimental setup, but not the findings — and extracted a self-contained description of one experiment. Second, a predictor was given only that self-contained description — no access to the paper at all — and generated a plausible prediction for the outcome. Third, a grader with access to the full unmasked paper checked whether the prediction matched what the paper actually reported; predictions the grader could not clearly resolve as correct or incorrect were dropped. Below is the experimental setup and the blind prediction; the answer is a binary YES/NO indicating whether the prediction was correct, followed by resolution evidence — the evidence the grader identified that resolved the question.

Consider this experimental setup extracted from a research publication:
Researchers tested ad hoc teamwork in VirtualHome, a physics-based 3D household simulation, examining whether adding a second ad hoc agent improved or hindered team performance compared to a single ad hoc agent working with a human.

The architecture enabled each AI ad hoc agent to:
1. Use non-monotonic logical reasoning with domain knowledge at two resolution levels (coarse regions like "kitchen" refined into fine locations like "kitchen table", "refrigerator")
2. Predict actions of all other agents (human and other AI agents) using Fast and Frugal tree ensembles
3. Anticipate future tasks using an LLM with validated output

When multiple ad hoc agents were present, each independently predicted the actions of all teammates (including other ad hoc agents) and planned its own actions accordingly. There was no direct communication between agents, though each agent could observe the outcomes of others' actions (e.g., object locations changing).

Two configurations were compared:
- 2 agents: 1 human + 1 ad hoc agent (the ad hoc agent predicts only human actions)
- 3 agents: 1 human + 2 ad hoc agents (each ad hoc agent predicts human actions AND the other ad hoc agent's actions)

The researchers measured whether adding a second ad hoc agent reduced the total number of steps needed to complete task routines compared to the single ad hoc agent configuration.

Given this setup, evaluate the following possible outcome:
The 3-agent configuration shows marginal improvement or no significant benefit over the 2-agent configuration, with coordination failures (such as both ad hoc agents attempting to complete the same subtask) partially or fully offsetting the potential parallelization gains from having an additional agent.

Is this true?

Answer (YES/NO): NO